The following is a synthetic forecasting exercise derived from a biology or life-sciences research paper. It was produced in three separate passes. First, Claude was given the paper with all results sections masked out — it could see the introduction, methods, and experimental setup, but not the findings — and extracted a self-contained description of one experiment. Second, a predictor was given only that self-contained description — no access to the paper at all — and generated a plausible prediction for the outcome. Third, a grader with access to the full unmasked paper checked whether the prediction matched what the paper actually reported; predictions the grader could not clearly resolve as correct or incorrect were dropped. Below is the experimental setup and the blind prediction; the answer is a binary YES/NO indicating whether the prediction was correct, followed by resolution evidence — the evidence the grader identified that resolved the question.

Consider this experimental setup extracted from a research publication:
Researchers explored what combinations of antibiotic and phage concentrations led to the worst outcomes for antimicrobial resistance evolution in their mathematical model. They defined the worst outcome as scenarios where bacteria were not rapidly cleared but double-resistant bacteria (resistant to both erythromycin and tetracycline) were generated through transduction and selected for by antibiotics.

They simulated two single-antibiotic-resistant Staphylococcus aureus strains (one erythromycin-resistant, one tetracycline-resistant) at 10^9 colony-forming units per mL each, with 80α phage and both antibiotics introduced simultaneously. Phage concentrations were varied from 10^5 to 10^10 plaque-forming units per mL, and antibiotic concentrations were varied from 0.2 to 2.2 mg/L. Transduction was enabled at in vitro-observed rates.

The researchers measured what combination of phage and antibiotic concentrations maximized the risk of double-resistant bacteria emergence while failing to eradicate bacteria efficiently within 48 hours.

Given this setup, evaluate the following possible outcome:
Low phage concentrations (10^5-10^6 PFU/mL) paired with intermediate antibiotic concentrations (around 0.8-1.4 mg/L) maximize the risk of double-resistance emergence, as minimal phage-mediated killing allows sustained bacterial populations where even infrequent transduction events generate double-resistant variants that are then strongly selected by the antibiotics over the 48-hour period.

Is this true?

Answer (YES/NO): NO